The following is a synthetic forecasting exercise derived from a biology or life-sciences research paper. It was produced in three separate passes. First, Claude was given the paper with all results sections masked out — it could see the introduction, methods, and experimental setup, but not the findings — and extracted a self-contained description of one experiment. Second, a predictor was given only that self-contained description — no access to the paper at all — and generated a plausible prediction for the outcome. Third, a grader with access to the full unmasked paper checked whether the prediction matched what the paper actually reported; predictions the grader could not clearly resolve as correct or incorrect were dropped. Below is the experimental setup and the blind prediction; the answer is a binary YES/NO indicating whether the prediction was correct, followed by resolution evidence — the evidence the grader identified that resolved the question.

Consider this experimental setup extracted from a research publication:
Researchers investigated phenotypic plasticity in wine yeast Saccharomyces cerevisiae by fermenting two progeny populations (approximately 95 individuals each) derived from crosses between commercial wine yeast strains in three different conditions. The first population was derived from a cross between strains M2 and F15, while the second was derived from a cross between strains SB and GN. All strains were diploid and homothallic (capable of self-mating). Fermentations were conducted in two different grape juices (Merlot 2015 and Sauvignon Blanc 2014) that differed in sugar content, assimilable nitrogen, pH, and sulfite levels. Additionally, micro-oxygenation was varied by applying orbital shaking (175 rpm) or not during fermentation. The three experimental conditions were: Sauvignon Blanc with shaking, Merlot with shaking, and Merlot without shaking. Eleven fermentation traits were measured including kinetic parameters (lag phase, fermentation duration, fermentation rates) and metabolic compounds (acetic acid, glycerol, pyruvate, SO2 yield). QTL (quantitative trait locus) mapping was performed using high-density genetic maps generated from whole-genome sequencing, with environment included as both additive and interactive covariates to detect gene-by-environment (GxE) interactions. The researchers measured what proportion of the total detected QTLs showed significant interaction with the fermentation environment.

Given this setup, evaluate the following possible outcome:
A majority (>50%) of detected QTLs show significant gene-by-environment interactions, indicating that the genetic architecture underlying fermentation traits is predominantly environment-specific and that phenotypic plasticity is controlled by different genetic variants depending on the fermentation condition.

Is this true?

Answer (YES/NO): NO